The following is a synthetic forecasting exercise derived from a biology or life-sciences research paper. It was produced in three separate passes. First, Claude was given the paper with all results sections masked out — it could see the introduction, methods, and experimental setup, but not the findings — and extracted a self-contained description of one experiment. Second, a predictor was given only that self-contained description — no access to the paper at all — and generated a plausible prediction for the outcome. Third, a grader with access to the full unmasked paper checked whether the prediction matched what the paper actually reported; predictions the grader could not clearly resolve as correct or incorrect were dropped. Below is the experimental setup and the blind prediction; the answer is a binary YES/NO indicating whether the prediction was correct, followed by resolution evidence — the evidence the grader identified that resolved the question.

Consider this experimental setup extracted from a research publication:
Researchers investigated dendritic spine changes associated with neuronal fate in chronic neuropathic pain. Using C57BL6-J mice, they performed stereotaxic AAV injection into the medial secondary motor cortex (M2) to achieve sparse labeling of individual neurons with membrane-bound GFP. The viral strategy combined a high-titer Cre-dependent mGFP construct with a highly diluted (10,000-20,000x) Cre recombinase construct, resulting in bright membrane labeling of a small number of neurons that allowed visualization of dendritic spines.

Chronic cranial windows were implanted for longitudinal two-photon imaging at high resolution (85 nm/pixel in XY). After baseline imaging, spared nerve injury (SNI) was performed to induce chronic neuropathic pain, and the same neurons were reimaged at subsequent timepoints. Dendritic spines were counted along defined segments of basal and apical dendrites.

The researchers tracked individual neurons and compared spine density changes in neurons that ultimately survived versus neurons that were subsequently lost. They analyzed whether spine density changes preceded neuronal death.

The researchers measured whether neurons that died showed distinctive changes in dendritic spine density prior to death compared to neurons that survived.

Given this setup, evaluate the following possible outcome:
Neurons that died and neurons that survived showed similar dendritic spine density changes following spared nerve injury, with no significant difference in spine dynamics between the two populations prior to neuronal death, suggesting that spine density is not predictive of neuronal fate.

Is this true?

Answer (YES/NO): NO